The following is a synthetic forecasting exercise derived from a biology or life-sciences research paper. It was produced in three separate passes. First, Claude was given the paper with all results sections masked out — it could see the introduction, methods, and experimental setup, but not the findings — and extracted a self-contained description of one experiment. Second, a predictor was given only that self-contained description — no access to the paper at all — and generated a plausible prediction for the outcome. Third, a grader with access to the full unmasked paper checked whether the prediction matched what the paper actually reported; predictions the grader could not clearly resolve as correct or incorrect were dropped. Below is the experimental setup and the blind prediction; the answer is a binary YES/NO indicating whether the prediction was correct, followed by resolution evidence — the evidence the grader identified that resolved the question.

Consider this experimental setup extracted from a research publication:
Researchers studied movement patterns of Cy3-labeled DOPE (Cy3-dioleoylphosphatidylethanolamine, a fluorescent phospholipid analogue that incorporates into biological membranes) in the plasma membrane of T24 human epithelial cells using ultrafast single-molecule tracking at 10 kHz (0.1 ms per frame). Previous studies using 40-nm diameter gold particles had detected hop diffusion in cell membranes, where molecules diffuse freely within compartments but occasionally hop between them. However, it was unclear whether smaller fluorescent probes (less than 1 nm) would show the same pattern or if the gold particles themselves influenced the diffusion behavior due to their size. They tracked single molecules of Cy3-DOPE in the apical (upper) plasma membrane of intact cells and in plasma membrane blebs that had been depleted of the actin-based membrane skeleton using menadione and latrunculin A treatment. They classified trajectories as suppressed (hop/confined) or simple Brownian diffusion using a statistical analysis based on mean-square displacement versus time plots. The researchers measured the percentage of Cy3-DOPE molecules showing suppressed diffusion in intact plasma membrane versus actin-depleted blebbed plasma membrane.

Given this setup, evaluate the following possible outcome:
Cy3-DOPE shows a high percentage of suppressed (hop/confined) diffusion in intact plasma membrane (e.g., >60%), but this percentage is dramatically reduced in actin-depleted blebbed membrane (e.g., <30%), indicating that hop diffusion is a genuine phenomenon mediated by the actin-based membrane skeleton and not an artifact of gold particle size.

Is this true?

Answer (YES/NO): YES